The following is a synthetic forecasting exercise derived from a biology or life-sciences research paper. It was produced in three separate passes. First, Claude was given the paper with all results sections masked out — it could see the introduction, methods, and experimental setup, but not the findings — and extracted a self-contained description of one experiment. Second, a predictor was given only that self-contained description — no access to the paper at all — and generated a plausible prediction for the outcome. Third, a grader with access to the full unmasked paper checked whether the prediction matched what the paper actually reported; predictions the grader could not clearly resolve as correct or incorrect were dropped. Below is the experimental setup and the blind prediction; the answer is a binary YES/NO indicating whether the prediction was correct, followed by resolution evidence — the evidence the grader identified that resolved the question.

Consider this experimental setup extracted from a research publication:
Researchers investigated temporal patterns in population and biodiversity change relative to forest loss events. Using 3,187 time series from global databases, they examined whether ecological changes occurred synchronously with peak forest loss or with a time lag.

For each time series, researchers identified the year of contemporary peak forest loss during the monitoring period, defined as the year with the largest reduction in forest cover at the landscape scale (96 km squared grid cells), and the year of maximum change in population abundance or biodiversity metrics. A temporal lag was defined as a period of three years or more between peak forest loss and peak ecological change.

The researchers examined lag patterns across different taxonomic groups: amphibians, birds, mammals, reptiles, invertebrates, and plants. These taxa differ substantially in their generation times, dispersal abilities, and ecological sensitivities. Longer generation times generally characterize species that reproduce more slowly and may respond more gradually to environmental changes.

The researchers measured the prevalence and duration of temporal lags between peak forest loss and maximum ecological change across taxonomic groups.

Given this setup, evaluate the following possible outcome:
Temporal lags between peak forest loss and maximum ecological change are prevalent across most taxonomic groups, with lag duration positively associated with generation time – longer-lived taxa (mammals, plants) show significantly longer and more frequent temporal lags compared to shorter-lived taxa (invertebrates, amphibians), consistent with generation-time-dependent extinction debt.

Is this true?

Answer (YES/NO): NO